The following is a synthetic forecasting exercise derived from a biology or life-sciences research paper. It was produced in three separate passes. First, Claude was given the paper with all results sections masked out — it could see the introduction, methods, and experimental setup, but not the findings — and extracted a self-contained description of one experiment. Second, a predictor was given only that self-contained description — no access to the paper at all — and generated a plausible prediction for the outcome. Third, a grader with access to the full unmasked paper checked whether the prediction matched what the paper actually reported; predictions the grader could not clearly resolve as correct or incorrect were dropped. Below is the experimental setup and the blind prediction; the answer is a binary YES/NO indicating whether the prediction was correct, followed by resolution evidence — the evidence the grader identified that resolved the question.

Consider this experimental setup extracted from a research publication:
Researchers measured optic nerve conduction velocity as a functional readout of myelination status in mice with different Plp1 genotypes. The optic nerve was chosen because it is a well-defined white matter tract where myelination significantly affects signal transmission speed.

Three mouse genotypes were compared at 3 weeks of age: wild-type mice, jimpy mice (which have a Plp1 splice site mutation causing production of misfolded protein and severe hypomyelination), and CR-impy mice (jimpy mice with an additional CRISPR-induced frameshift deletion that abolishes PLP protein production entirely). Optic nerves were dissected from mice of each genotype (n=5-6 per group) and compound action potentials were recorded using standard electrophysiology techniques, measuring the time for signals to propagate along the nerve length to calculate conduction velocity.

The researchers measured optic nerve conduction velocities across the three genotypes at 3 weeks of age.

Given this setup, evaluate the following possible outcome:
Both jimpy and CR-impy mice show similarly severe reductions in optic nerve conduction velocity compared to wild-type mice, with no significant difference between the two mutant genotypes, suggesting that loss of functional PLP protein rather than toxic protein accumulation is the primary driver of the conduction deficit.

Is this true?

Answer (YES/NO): NO